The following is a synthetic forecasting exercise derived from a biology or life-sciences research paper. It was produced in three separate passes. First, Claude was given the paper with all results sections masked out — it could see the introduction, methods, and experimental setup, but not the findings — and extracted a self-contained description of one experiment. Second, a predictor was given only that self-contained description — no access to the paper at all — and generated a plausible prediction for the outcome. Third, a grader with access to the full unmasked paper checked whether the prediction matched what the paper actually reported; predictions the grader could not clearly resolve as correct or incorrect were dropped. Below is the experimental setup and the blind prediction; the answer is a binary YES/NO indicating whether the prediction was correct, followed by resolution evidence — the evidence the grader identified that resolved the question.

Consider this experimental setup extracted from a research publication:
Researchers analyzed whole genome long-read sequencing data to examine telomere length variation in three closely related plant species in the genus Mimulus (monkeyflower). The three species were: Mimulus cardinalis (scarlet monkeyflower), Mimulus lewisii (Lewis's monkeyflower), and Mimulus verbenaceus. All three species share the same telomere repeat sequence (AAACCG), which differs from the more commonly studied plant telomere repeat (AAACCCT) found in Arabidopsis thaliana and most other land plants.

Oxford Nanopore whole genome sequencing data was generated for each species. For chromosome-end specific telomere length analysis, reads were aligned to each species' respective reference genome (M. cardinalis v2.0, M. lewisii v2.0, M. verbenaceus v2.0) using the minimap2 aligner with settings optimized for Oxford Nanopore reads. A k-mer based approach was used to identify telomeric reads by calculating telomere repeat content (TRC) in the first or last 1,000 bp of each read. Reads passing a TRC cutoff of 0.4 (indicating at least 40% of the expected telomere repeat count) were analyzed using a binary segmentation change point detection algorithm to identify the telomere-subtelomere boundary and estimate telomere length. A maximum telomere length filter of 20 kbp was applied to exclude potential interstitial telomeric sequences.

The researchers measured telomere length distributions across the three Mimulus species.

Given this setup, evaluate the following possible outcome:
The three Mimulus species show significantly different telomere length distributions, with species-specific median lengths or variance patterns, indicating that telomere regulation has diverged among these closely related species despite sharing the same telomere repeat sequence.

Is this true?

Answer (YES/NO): YES